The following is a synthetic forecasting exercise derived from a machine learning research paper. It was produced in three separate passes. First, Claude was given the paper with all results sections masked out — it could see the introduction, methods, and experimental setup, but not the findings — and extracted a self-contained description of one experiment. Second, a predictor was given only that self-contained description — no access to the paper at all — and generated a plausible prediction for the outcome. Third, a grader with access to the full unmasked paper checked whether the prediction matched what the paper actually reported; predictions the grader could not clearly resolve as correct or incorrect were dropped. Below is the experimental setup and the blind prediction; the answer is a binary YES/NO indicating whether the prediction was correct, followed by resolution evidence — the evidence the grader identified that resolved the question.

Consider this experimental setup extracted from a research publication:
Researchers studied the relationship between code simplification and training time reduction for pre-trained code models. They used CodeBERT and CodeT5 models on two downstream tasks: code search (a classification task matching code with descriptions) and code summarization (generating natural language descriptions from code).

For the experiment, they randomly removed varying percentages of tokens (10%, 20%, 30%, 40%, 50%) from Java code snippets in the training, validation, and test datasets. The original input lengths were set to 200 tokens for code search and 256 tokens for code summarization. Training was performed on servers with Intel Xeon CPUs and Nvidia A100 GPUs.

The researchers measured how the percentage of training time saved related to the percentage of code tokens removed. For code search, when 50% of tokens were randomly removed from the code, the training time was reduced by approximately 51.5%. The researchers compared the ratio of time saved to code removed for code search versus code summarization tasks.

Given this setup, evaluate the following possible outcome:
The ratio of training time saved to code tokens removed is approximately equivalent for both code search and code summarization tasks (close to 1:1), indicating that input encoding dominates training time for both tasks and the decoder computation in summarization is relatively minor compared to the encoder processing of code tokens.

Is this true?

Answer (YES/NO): NO